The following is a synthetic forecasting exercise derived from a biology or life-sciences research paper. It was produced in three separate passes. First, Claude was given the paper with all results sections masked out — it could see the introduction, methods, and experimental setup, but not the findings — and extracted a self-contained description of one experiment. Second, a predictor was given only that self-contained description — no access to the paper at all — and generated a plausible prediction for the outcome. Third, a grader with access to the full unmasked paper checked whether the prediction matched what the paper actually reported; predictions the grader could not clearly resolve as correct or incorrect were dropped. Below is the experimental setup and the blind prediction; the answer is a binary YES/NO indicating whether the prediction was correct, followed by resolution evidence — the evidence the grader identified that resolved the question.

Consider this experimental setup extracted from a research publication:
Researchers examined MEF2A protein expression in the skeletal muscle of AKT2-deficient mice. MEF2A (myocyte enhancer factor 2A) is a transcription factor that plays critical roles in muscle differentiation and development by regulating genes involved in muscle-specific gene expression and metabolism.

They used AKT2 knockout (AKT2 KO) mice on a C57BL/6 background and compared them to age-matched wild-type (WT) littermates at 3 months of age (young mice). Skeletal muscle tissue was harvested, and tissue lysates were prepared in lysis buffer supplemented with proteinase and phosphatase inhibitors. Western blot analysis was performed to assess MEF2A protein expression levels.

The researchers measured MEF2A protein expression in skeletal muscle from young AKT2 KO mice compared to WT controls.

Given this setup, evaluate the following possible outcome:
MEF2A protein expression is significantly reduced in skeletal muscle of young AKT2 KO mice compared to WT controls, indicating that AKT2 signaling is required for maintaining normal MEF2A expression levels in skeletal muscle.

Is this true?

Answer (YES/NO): YES